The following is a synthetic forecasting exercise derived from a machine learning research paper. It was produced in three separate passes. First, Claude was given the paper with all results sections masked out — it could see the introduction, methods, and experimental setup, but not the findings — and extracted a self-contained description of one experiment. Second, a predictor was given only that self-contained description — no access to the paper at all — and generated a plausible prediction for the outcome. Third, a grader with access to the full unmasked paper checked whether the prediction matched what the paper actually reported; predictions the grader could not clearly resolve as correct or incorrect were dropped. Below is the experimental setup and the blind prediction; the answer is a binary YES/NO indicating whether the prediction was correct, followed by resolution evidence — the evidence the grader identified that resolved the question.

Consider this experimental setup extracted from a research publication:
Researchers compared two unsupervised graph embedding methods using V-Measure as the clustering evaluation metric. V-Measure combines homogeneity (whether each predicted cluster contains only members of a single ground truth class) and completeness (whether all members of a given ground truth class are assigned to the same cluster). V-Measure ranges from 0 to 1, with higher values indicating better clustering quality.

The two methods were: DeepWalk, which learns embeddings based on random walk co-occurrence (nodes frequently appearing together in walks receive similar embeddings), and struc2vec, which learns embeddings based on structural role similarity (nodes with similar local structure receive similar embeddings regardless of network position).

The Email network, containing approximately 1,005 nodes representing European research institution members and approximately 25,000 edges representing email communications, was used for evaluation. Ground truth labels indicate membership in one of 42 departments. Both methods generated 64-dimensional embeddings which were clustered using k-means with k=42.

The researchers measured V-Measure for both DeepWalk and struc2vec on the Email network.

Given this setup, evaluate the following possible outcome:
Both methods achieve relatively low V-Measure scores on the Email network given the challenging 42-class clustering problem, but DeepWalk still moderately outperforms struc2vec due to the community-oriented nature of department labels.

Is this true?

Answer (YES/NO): NO